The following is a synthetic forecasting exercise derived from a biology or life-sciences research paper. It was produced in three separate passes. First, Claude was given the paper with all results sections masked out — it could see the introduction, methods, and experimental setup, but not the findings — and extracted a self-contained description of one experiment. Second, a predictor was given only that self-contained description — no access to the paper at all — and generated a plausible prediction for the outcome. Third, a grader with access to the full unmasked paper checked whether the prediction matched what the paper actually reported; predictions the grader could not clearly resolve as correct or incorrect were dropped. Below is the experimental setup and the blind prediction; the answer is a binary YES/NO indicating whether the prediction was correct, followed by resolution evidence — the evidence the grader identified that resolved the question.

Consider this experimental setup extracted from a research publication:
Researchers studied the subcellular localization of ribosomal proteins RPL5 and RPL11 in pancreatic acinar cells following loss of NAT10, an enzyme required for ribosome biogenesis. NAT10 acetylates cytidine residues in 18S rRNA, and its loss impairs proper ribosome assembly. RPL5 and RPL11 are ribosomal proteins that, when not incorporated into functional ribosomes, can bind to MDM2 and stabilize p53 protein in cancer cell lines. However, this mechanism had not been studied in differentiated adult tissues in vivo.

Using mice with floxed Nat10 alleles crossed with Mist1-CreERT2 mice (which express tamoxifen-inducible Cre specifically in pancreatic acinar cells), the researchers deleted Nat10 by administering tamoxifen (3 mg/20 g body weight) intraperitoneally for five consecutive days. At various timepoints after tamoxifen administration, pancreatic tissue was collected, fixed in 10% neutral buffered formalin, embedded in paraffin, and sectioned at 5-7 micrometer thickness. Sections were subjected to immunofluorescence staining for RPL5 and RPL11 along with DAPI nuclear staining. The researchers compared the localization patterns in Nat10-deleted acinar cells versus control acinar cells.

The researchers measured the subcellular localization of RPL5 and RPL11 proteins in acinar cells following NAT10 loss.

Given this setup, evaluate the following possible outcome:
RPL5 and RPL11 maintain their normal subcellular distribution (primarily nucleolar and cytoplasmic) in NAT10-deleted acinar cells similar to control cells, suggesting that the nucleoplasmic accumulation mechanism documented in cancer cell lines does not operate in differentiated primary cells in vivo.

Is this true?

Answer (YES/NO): NO